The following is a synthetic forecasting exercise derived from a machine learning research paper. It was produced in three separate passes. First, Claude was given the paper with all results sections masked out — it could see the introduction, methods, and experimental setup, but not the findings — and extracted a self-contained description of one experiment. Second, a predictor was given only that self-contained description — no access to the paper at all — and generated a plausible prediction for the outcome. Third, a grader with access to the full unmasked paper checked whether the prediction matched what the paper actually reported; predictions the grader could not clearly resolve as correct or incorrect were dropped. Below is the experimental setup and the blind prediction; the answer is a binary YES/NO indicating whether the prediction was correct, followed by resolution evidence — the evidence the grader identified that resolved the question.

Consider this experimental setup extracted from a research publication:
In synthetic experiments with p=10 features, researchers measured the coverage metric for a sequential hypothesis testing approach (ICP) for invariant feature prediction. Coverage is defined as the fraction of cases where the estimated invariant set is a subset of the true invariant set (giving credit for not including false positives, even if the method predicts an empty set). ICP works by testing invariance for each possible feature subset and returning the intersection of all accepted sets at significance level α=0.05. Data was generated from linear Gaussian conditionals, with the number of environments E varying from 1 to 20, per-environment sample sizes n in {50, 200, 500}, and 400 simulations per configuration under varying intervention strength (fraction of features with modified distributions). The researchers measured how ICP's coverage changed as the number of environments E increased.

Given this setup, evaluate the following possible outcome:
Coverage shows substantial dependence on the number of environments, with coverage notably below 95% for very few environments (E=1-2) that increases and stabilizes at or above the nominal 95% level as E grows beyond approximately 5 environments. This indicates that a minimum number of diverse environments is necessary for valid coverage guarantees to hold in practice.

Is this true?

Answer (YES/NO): NO